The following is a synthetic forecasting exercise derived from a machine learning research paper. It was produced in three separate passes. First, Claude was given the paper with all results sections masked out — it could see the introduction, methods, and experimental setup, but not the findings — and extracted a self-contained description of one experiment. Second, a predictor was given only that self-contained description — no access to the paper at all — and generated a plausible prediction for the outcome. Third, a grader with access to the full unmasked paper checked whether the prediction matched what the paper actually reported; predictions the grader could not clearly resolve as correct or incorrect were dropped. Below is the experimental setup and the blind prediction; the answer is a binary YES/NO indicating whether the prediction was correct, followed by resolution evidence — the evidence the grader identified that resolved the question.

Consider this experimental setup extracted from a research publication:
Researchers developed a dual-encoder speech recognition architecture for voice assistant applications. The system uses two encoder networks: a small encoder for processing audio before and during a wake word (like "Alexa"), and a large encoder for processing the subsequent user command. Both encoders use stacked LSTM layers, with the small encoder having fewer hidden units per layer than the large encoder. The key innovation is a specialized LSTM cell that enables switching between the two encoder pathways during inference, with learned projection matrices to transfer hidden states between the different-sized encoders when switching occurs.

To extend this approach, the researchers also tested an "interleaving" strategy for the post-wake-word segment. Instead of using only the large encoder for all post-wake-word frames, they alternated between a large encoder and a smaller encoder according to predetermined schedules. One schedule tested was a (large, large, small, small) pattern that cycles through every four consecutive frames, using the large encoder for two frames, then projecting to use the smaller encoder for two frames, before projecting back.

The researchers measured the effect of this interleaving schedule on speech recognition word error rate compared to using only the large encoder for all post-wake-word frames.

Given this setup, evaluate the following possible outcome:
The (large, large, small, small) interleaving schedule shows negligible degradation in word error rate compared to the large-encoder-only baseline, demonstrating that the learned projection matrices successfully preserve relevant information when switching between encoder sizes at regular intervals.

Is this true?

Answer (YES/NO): NO